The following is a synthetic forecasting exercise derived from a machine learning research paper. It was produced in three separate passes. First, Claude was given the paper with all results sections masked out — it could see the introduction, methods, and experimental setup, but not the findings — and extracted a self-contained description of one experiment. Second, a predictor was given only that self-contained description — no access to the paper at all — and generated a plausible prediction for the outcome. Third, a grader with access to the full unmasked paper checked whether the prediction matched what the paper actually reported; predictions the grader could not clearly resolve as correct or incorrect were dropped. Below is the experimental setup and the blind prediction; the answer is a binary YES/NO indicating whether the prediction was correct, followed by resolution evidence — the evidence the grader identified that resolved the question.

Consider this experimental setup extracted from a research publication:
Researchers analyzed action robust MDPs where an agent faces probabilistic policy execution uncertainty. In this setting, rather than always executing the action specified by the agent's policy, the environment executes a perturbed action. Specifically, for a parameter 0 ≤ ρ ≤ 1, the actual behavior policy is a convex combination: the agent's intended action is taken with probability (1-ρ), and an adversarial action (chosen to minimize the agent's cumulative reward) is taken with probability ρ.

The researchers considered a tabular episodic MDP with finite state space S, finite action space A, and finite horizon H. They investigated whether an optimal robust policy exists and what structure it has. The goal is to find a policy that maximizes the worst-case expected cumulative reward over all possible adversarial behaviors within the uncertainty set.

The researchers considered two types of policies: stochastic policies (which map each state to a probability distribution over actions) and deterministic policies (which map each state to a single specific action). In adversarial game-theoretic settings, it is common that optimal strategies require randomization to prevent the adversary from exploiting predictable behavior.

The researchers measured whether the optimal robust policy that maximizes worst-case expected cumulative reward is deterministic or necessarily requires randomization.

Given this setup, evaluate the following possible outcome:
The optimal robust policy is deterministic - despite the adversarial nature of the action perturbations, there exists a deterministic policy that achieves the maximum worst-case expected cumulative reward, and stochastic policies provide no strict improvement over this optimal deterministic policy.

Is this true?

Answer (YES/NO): YES